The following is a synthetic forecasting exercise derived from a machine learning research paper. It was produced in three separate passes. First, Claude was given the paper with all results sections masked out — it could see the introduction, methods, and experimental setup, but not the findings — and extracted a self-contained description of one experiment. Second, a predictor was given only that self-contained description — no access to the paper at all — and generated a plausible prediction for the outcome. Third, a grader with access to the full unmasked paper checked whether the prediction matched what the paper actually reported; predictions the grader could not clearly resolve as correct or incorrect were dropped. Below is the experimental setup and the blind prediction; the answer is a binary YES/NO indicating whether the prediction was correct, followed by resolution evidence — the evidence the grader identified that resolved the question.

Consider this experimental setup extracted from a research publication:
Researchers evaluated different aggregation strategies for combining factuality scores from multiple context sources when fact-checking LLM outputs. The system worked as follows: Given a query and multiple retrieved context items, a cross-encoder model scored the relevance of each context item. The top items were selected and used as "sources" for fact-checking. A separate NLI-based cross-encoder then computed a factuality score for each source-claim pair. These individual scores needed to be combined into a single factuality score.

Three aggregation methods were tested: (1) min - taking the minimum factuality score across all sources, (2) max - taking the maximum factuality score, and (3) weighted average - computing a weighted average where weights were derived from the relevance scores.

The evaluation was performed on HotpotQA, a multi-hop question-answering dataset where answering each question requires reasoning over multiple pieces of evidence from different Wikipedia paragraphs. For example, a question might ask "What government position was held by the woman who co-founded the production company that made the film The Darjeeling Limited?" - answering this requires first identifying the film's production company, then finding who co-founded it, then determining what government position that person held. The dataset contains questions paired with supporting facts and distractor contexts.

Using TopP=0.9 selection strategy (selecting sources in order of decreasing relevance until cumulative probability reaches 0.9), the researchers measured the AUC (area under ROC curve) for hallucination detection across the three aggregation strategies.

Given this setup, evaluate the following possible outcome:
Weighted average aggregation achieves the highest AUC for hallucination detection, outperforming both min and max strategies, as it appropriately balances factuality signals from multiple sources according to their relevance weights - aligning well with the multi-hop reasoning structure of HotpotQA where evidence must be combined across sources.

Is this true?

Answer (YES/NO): NO